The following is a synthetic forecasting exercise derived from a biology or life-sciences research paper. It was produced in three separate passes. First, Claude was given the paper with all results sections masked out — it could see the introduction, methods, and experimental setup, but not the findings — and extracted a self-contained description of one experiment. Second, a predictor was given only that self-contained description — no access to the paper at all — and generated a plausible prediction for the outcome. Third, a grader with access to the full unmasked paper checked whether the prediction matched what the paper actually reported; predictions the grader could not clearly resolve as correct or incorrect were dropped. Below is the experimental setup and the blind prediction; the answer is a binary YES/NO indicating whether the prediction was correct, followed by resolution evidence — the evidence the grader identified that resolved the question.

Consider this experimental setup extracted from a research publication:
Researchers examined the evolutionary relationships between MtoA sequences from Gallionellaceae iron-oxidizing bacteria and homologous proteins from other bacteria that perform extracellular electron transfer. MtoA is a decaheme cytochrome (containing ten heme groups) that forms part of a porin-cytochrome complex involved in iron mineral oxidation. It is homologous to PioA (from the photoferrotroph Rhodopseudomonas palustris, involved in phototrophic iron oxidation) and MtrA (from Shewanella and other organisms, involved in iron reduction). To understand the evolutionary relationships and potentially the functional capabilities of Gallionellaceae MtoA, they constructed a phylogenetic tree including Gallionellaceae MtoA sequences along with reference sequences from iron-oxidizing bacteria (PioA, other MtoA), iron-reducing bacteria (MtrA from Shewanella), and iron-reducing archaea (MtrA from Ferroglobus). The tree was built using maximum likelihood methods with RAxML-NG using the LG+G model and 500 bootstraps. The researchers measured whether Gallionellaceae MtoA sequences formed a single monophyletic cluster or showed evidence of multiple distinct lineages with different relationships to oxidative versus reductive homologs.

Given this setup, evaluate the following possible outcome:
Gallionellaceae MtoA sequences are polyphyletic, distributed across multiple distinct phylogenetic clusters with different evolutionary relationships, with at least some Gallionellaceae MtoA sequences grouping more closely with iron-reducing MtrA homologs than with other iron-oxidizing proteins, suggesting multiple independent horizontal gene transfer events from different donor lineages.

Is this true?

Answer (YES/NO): NO